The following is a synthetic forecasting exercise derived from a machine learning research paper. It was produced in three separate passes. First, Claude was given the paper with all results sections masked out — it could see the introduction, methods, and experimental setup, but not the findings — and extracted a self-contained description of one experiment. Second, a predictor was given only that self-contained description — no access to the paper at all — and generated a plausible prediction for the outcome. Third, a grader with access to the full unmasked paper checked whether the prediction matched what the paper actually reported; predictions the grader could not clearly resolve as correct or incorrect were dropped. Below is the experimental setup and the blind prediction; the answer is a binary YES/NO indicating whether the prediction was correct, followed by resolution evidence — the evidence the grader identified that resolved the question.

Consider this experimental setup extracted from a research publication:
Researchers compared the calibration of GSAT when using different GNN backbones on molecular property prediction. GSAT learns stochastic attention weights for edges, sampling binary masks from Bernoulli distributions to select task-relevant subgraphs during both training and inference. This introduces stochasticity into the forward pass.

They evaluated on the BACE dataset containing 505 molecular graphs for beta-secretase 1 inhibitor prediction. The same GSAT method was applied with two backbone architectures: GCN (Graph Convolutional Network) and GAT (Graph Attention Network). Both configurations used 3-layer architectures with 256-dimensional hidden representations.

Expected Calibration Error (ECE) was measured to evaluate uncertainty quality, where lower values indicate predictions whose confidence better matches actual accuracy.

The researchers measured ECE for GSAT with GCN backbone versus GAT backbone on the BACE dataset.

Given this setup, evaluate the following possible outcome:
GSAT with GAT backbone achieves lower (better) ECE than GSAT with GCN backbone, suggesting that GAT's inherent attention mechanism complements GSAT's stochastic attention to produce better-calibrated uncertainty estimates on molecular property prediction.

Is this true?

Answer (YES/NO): NO